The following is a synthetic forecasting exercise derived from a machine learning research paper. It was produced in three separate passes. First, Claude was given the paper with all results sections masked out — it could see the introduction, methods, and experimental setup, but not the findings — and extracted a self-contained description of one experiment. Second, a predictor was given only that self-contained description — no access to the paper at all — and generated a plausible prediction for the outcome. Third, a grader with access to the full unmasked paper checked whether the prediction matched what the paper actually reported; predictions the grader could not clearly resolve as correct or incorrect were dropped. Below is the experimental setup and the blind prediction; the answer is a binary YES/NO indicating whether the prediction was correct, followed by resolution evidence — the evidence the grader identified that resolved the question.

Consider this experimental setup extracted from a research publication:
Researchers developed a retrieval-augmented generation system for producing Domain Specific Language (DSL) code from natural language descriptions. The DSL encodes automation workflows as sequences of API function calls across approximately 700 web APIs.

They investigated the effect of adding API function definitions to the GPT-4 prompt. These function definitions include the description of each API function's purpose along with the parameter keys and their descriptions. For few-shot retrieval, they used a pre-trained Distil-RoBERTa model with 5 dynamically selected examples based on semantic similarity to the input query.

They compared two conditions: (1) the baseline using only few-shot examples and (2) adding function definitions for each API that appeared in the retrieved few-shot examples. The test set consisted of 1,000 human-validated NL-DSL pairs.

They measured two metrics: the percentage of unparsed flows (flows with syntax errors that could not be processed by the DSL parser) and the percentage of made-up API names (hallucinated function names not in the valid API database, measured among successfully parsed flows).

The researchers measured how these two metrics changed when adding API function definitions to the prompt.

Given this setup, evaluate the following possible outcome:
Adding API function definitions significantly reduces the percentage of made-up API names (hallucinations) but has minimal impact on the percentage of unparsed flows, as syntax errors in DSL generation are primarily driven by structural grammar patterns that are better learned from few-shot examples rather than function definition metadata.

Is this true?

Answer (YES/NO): NO